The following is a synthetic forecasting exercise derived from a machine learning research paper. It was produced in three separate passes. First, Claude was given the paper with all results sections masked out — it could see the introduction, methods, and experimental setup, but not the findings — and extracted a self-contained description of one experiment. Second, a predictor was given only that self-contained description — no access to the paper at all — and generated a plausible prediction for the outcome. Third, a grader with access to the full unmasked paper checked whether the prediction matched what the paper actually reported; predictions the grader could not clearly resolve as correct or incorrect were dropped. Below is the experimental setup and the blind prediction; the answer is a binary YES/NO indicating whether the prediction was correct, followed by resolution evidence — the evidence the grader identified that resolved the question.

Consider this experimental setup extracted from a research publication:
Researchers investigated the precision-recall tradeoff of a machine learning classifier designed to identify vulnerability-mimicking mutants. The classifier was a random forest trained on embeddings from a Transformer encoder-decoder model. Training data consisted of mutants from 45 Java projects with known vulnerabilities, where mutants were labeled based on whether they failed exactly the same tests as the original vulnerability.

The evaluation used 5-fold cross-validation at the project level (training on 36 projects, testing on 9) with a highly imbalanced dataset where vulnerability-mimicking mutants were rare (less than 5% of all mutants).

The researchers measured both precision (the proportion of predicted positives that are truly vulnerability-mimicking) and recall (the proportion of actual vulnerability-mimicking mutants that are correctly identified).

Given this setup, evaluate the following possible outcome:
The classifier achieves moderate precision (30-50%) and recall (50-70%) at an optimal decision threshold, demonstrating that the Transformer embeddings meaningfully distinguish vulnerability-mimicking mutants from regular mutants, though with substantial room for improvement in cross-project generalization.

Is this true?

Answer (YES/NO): NO